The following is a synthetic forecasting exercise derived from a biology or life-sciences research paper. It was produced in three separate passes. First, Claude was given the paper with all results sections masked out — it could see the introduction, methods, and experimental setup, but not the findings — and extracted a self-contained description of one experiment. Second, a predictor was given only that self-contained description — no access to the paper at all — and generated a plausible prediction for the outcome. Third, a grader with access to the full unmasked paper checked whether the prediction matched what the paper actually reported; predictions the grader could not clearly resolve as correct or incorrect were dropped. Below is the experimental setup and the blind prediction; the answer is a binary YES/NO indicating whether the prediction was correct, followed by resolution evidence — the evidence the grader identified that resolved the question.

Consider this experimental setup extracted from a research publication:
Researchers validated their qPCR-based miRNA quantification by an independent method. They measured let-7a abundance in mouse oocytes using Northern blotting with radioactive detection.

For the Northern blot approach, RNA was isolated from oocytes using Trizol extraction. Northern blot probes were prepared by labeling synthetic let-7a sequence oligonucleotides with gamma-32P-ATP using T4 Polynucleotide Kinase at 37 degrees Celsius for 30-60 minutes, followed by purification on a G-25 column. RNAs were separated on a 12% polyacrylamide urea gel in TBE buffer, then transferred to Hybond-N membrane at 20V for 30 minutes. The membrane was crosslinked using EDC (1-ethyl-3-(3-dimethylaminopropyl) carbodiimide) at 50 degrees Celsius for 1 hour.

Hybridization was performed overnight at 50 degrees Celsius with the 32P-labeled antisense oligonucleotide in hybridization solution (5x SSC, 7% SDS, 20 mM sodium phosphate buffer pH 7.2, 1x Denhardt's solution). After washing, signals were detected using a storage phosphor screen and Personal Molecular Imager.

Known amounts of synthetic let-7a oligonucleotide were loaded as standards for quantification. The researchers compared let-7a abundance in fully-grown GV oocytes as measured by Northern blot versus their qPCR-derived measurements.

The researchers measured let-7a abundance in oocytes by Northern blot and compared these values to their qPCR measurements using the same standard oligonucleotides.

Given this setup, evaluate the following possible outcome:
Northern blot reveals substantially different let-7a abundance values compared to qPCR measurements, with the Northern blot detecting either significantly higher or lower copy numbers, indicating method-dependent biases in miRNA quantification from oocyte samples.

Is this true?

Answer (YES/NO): NO